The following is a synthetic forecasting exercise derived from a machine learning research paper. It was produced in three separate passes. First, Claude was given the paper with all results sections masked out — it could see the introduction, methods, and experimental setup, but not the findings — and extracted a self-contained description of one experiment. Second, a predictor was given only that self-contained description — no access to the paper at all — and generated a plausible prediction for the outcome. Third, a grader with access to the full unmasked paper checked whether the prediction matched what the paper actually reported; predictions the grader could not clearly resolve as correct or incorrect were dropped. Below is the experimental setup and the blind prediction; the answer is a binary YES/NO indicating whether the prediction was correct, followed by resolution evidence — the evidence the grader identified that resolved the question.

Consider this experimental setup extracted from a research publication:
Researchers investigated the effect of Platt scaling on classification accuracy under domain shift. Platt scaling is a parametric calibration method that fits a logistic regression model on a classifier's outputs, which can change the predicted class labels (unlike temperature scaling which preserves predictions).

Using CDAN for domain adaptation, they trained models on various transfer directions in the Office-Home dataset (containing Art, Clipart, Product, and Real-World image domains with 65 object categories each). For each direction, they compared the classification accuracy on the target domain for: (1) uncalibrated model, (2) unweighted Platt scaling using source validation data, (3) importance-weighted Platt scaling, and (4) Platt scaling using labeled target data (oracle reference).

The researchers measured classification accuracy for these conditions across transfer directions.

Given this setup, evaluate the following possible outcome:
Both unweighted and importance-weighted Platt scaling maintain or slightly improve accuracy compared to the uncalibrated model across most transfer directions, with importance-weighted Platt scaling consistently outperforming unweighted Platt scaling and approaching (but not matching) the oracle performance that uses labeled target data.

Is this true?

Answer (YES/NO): NO